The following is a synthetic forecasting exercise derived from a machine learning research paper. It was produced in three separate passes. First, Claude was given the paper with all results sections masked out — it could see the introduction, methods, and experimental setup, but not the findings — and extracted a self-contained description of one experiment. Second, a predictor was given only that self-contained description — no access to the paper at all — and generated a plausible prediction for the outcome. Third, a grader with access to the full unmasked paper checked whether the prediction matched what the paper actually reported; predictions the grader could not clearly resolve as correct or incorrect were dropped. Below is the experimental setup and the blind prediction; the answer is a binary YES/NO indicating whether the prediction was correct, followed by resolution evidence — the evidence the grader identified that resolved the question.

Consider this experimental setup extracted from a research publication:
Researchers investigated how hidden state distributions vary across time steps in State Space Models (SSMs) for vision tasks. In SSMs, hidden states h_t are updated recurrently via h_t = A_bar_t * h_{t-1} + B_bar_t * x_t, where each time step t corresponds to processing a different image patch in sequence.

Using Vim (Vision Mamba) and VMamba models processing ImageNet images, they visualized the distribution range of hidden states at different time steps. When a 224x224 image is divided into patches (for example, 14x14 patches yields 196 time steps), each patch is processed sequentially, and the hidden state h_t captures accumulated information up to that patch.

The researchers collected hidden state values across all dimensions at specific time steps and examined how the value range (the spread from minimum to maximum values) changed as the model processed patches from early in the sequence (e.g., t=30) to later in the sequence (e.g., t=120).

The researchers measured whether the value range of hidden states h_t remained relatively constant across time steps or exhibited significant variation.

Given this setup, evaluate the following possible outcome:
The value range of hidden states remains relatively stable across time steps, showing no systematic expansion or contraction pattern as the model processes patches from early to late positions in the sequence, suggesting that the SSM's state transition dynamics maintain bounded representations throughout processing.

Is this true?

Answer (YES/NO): NO